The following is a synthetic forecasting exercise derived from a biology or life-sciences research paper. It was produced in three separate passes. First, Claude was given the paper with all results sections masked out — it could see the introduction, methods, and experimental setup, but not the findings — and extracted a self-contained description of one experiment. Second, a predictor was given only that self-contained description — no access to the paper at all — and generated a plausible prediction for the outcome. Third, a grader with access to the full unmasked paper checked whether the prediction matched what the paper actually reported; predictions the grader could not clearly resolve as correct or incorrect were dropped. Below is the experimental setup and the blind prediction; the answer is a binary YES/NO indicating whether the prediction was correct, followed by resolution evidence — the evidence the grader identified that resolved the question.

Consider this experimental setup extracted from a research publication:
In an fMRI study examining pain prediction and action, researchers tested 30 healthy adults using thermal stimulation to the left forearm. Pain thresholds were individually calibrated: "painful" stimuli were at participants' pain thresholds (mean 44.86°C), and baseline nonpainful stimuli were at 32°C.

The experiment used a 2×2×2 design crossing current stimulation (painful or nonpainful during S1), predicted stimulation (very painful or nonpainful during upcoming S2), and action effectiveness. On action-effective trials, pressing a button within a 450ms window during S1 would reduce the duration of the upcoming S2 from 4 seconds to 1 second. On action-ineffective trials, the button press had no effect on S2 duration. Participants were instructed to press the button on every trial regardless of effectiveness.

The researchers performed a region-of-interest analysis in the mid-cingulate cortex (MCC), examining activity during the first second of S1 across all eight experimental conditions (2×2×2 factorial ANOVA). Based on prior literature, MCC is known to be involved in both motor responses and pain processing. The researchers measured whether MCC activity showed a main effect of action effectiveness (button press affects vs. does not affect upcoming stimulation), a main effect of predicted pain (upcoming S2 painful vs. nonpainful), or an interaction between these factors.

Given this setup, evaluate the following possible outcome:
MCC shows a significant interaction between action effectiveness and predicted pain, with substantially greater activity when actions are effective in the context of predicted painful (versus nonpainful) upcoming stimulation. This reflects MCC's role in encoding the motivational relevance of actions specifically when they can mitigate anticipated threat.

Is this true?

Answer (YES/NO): NO